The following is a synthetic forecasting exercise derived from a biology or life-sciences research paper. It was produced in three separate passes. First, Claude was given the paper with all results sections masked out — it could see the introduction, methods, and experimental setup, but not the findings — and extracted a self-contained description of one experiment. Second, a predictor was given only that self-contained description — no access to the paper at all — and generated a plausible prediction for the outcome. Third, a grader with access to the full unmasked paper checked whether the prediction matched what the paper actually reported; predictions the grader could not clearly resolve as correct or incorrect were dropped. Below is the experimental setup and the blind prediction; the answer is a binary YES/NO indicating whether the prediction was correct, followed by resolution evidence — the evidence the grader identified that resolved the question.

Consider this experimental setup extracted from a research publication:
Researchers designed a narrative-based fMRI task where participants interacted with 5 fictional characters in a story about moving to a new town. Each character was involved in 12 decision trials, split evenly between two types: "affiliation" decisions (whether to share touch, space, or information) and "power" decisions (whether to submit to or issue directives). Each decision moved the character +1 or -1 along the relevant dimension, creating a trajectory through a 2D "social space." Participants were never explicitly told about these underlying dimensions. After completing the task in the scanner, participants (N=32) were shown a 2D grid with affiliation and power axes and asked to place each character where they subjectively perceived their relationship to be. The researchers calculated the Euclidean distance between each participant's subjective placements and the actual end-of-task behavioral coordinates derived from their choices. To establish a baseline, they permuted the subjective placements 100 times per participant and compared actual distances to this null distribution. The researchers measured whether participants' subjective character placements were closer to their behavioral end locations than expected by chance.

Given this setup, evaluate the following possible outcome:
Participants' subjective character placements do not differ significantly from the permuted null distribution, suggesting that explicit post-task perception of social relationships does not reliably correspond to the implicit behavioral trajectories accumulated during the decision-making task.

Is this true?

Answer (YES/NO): NO